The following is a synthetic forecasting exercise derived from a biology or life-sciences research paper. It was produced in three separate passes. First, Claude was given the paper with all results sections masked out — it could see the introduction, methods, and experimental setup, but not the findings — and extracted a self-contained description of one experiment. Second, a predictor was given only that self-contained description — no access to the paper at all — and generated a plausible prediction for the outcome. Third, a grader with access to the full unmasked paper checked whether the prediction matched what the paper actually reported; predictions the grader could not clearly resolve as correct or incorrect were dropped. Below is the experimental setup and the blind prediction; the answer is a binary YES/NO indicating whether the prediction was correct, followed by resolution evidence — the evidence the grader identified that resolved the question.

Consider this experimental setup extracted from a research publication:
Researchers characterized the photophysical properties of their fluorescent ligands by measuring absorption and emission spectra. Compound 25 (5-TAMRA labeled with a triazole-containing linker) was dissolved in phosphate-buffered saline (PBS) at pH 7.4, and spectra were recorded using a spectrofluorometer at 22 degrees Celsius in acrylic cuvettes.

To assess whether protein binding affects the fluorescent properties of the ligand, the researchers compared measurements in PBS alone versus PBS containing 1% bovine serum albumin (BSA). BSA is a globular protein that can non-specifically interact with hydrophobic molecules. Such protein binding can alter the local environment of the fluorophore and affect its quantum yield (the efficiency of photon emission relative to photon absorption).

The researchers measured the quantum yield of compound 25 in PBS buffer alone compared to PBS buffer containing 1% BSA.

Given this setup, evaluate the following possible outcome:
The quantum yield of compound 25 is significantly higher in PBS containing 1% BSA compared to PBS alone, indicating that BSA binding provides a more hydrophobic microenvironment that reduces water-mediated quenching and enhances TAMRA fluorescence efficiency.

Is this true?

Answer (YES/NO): NO